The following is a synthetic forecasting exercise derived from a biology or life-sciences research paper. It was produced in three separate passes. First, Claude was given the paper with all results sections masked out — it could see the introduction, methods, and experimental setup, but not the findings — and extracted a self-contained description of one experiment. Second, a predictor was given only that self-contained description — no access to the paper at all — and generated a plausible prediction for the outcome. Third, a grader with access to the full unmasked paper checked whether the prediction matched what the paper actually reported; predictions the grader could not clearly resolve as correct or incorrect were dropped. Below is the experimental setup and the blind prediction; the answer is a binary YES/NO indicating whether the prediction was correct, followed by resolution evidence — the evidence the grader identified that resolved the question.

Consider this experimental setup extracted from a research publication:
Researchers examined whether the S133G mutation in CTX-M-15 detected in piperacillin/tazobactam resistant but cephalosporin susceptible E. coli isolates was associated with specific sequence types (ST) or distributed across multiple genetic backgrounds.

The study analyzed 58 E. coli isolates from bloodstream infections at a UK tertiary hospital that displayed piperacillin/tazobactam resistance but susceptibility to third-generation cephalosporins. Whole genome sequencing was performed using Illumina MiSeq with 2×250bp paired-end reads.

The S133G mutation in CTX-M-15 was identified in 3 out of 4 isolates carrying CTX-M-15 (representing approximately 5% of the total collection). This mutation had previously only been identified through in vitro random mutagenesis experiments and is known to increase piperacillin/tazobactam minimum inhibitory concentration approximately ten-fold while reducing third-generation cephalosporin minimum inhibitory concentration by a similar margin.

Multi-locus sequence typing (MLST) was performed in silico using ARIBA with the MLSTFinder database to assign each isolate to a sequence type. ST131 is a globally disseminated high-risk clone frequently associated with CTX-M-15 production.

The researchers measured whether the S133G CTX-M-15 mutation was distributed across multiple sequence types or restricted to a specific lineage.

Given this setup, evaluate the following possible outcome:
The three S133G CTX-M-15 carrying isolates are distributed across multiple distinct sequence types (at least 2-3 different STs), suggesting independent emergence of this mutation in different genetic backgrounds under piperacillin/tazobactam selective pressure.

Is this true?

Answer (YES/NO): NO